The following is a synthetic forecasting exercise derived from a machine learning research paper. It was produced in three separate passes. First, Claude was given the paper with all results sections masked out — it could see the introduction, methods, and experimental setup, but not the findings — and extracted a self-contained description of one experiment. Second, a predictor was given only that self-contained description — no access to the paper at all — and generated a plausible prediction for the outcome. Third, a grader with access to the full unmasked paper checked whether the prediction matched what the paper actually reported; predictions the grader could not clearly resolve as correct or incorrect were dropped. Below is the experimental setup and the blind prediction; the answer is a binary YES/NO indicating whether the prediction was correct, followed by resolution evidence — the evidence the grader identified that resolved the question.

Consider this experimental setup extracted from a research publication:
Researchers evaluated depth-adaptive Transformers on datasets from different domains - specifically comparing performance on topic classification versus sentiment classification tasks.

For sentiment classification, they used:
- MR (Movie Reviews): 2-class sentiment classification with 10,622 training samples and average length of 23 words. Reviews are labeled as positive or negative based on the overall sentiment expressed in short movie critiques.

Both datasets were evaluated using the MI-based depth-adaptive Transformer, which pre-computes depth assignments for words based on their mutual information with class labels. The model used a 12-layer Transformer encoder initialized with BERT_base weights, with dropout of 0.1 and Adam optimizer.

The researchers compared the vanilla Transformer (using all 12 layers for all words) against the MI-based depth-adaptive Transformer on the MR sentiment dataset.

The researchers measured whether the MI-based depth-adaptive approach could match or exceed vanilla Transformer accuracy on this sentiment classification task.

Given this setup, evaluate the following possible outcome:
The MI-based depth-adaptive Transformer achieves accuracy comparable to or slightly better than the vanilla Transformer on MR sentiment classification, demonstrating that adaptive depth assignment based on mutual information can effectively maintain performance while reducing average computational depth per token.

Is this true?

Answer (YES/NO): YES